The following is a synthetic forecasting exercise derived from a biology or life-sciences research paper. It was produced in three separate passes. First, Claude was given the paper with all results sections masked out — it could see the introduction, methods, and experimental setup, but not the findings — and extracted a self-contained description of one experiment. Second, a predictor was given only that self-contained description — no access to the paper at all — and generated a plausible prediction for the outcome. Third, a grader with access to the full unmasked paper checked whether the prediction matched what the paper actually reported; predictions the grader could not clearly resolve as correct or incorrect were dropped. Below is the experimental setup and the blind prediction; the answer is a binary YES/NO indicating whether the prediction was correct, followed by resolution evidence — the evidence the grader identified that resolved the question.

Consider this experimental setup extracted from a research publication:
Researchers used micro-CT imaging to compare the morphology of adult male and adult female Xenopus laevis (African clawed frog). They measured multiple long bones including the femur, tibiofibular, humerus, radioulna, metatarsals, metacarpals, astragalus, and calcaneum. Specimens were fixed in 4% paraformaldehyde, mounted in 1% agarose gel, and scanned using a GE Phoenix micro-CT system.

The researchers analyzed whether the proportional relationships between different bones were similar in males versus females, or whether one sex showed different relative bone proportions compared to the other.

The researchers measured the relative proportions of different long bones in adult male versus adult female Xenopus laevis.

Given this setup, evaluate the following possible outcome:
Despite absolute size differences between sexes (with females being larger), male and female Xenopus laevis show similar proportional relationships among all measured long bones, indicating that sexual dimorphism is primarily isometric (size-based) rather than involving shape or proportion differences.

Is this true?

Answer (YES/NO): YES